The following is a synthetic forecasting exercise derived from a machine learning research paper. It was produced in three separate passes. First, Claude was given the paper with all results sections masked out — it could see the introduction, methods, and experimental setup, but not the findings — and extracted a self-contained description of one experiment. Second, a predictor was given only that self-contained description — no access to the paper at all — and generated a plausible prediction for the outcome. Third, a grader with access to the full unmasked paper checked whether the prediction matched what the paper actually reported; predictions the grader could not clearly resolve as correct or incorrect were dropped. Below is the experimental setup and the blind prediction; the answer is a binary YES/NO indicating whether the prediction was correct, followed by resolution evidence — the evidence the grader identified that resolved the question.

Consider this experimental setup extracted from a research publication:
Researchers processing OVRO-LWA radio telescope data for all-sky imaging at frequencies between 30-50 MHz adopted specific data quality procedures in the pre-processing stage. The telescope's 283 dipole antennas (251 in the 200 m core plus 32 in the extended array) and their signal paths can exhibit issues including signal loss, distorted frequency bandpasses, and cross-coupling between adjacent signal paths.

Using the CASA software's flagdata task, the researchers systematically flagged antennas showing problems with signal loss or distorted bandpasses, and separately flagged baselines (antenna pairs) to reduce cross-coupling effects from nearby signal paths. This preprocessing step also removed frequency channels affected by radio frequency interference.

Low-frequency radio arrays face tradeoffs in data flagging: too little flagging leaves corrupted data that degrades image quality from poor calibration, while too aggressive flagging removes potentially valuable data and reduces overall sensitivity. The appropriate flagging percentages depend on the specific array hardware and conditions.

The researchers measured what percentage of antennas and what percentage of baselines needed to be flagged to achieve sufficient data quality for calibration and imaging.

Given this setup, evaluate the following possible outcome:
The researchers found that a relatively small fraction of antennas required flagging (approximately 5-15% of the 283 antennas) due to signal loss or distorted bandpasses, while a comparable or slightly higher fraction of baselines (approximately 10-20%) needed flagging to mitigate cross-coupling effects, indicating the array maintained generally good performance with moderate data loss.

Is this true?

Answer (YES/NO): NO